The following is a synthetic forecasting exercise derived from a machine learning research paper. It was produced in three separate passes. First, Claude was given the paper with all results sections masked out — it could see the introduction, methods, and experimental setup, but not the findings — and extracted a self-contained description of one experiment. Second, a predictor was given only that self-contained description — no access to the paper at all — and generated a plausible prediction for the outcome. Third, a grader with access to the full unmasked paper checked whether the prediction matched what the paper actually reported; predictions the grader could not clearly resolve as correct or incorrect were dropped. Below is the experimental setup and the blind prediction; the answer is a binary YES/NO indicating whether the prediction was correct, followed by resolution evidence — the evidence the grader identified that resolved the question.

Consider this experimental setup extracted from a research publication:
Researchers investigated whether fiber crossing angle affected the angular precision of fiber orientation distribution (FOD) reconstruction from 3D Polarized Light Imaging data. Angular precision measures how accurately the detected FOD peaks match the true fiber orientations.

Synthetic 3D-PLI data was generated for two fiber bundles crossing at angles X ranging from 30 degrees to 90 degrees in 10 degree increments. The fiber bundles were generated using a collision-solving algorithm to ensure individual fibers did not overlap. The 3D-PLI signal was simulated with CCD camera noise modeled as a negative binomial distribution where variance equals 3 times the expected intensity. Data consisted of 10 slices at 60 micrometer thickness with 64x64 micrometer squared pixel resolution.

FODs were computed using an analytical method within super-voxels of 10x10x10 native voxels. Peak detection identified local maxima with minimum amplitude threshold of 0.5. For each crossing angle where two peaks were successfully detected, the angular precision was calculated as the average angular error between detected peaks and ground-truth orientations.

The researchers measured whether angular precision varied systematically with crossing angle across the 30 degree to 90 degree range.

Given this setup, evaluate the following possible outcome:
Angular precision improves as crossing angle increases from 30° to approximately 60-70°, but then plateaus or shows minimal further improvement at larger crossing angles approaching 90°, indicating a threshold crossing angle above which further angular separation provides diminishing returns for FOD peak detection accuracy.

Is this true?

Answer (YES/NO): NO